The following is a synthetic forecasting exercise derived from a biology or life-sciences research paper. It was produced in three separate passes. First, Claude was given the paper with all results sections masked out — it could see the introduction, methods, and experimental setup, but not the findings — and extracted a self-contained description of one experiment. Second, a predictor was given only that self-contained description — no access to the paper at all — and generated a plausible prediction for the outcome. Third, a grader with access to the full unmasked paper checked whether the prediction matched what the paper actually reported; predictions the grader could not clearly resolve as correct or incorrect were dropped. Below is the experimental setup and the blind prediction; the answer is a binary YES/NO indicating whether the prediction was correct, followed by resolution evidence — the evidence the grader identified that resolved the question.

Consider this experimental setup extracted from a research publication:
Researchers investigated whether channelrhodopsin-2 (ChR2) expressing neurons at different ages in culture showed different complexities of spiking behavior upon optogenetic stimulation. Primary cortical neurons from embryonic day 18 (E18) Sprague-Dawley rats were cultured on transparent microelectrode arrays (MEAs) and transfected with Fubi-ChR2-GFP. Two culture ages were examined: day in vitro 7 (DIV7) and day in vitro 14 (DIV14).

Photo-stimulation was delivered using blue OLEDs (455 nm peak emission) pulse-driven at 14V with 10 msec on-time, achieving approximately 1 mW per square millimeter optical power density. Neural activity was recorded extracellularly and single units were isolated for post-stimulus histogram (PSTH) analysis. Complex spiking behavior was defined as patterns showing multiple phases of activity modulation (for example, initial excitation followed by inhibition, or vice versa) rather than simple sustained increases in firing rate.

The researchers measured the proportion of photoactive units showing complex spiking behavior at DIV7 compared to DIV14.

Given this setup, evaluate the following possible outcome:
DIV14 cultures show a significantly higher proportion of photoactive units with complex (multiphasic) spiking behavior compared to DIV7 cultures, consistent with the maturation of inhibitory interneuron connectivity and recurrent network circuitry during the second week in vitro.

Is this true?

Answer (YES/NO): YES